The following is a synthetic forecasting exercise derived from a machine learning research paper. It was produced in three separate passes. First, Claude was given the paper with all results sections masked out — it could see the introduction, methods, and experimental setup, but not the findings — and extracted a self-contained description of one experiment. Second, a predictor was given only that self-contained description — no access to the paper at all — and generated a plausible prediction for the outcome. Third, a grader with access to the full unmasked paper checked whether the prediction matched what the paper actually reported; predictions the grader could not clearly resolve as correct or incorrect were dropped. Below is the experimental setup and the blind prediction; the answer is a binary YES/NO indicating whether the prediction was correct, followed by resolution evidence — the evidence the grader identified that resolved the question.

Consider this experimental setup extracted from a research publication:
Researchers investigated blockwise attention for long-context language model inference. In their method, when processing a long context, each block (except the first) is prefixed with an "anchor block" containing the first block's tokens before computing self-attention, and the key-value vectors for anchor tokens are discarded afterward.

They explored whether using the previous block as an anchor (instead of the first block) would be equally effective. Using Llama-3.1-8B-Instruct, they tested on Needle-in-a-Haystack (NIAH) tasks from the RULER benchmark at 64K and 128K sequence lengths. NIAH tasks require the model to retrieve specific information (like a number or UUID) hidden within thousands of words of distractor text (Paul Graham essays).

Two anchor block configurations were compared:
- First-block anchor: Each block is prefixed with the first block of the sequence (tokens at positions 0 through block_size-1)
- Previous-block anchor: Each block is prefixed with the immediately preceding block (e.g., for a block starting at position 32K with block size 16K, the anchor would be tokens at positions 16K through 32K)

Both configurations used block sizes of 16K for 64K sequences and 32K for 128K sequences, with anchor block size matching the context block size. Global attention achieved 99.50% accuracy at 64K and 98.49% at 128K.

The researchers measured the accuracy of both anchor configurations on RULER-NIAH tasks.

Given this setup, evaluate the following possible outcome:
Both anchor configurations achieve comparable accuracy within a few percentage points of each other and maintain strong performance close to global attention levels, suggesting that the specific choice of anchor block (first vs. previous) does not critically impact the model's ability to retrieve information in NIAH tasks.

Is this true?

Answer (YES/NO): NO